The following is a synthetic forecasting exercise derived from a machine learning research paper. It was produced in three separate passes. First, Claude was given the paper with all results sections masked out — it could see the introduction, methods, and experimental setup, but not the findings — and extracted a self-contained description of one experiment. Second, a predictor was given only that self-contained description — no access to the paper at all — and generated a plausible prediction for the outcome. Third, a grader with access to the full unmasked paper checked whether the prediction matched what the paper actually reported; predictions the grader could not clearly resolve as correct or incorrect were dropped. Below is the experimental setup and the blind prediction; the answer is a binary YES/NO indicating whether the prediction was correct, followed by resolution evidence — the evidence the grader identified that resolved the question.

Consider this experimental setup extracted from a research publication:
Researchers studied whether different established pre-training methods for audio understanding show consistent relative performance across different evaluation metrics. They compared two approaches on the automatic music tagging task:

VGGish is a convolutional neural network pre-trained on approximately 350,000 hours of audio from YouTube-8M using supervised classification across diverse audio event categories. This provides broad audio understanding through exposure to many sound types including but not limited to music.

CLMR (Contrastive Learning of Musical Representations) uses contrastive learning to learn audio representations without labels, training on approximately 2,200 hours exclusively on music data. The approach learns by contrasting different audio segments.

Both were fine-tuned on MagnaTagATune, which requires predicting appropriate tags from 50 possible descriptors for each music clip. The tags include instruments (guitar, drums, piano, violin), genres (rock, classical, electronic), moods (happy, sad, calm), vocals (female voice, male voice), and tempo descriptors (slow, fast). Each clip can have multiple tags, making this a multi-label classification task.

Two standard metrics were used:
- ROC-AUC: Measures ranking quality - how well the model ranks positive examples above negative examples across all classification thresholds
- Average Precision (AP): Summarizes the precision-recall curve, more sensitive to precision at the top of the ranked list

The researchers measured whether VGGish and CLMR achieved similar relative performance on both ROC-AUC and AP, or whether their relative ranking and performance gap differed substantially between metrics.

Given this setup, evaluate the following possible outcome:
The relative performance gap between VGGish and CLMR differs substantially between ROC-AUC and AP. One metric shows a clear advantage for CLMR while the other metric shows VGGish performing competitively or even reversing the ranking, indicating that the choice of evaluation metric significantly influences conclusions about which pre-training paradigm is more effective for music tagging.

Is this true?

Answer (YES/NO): NO